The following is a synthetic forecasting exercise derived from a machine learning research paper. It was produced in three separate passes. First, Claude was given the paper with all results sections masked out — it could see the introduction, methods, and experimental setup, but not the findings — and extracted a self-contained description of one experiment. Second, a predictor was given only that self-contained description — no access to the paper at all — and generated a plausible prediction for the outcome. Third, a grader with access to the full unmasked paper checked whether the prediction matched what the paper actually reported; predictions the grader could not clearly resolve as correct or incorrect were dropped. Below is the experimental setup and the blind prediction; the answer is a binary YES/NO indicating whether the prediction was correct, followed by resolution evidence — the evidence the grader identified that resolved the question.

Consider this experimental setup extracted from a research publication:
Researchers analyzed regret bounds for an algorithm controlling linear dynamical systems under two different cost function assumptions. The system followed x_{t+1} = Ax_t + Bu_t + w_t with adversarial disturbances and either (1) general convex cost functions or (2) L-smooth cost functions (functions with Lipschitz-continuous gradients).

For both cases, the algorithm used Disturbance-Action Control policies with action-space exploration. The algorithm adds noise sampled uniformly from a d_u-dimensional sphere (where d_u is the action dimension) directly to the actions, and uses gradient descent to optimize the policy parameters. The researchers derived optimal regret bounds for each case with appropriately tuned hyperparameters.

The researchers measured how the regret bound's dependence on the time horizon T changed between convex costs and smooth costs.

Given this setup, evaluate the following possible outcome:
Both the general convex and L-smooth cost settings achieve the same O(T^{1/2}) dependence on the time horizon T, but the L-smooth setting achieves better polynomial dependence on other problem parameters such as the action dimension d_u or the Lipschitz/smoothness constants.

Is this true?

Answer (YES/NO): NO